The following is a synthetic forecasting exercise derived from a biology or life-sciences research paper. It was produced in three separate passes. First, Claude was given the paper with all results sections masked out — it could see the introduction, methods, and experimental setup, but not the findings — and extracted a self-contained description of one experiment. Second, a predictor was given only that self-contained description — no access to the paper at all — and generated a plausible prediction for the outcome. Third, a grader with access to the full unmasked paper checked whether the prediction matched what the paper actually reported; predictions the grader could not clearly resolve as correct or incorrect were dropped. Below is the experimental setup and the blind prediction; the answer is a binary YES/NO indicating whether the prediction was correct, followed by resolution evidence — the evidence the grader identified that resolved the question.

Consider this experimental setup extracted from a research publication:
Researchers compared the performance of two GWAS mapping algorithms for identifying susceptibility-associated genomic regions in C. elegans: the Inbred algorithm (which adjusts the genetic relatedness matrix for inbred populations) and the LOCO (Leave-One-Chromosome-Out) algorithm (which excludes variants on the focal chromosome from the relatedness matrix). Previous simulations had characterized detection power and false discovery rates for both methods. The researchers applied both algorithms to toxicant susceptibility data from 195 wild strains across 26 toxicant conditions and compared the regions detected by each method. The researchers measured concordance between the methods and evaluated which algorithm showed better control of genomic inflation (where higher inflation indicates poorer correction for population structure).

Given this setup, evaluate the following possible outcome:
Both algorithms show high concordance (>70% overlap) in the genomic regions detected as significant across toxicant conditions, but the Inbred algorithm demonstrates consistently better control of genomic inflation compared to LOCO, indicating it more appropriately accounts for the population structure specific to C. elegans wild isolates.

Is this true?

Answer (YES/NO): NO